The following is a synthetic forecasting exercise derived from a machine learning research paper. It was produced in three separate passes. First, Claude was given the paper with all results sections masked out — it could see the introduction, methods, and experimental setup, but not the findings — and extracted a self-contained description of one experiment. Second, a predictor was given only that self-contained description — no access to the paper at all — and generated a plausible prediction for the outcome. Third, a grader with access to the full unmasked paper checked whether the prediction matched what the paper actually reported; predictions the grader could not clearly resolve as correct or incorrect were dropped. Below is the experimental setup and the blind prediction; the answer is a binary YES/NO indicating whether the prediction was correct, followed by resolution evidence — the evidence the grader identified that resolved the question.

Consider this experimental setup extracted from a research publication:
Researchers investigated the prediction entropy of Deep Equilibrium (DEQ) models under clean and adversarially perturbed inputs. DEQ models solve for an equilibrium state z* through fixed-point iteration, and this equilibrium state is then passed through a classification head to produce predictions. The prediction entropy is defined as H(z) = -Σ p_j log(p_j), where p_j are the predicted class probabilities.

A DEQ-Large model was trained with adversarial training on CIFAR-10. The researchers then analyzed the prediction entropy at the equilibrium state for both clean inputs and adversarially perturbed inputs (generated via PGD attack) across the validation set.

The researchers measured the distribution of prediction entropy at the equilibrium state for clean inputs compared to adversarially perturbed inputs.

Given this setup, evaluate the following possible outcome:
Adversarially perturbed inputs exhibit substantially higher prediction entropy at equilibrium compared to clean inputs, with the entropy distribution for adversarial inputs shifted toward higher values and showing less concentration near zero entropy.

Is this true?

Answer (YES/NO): YES